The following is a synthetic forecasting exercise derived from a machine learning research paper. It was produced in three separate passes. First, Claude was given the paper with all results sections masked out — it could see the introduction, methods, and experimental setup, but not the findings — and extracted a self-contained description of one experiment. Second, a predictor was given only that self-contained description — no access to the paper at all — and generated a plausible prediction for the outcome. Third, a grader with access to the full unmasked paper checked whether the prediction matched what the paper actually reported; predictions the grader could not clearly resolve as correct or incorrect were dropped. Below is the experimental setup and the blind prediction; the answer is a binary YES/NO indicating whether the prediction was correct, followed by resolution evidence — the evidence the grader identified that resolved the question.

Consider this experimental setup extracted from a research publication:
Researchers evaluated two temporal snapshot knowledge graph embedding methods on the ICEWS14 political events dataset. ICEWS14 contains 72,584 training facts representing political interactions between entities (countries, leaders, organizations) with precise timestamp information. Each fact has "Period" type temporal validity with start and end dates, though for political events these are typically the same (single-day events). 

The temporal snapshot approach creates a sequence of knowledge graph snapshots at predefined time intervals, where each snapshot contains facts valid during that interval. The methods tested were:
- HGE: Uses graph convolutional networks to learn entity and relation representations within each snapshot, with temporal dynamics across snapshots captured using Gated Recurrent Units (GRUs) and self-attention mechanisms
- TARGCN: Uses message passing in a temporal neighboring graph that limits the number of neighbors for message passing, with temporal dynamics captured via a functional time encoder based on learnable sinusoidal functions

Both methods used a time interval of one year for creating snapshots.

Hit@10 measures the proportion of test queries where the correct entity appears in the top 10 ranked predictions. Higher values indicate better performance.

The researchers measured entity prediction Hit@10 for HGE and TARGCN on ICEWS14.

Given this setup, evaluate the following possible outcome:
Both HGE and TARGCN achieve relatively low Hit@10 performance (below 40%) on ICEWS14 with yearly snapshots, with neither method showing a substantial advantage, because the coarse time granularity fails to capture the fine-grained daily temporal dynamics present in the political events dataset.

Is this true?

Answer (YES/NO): NO